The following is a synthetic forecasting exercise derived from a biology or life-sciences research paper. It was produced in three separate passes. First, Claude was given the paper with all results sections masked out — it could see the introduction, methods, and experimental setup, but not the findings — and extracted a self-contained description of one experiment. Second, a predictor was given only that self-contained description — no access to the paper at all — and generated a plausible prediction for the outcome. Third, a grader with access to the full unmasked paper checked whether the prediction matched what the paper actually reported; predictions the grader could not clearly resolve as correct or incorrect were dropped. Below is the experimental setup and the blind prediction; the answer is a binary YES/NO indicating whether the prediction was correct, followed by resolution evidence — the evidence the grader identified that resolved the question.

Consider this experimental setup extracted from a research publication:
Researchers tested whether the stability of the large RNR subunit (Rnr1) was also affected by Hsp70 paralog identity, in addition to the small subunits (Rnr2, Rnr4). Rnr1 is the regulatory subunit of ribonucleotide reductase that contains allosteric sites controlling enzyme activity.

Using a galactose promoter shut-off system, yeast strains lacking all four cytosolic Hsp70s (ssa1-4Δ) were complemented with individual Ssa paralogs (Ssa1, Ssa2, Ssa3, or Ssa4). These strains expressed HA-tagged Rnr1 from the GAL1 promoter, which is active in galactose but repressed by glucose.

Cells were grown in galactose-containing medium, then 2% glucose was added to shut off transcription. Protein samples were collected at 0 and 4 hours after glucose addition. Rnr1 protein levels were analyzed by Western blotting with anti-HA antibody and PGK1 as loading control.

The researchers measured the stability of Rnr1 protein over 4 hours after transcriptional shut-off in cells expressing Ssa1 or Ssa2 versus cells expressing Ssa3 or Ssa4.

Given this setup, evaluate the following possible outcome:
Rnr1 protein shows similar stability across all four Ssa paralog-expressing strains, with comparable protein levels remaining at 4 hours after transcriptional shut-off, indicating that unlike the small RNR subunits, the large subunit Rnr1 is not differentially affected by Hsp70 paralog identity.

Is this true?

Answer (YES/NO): YES